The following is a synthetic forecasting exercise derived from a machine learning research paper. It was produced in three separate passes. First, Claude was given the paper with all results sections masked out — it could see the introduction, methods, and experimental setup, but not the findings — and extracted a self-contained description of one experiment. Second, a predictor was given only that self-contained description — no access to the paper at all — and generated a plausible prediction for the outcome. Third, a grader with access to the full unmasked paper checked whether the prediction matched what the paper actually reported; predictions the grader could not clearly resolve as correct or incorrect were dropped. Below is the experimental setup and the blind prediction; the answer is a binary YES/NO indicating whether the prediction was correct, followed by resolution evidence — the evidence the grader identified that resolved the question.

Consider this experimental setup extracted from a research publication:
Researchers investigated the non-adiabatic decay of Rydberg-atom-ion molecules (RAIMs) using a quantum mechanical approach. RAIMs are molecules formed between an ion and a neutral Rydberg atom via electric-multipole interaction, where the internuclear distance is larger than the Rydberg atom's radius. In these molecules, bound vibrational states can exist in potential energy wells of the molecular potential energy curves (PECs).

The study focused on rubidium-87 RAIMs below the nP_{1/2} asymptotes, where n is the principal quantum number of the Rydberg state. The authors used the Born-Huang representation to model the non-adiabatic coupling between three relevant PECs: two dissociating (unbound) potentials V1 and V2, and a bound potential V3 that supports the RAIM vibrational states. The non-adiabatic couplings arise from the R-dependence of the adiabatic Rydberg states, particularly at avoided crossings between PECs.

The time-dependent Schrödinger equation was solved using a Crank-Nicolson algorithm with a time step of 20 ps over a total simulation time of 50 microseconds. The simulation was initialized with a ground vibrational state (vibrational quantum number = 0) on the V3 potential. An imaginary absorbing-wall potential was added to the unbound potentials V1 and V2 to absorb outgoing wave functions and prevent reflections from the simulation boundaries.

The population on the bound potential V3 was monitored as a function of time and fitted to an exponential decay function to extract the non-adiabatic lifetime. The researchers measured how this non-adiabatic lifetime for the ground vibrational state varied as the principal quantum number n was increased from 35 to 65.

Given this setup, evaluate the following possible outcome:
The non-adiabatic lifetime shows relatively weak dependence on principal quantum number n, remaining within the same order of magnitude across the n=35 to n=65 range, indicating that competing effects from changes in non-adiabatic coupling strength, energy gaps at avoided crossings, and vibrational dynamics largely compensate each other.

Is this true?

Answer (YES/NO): NO